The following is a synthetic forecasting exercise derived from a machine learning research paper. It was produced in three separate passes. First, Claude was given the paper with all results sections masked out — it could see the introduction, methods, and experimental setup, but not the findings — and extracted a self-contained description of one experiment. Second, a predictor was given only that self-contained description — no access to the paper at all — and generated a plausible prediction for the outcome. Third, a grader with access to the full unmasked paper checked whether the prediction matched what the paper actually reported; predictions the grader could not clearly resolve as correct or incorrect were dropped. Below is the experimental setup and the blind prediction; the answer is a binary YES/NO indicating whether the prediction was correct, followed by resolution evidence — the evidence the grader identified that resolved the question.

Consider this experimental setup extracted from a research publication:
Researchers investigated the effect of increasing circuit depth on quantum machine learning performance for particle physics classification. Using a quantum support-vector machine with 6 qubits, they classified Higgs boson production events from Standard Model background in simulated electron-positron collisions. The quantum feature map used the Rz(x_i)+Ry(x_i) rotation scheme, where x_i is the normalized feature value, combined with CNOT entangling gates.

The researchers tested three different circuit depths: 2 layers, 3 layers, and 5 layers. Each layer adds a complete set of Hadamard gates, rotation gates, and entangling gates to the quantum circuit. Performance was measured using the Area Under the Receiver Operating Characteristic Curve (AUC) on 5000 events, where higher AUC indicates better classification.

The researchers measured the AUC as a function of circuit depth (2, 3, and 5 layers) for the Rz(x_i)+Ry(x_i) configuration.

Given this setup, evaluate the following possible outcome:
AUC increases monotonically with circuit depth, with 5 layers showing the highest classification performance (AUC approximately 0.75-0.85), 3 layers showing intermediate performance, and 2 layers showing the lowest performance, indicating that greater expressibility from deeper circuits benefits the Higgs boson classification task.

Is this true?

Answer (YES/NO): NO